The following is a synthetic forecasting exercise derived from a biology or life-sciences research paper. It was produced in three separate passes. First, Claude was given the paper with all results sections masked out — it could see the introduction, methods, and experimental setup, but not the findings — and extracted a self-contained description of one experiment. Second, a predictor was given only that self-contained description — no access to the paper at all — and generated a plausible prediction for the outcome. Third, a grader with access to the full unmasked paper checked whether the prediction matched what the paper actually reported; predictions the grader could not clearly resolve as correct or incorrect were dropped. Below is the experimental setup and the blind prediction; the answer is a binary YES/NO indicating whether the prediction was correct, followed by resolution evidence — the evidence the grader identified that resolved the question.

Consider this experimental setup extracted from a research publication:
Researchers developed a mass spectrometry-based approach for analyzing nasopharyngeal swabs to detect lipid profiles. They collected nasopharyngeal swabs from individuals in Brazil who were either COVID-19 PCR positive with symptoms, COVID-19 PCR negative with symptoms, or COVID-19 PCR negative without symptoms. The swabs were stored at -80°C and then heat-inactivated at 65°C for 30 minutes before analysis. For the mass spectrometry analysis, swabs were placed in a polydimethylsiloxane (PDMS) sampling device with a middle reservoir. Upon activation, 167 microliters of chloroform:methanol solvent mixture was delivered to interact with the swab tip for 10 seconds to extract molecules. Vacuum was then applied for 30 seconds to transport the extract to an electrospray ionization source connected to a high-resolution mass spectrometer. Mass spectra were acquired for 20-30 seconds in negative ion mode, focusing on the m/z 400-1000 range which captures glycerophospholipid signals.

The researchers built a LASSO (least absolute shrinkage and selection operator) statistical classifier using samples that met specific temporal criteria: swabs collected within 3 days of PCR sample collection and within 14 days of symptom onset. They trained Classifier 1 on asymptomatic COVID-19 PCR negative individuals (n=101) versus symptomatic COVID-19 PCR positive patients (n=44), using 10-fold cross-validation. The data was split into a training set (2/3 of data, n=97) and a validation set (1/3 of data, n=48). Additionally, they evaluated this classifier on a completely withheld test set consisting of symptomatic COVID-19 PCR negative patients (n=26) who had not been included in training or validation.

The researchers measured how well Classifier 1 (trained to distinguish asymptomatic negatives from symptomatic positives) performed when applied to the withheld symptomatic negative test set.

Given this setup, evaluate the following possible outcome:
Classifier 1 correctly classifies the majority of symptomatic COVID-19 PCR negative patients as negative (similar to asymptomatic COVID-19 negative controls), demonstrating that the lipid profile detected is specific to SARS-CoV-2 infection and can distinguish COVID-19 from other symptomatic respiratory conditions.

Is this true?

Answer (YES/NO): NO